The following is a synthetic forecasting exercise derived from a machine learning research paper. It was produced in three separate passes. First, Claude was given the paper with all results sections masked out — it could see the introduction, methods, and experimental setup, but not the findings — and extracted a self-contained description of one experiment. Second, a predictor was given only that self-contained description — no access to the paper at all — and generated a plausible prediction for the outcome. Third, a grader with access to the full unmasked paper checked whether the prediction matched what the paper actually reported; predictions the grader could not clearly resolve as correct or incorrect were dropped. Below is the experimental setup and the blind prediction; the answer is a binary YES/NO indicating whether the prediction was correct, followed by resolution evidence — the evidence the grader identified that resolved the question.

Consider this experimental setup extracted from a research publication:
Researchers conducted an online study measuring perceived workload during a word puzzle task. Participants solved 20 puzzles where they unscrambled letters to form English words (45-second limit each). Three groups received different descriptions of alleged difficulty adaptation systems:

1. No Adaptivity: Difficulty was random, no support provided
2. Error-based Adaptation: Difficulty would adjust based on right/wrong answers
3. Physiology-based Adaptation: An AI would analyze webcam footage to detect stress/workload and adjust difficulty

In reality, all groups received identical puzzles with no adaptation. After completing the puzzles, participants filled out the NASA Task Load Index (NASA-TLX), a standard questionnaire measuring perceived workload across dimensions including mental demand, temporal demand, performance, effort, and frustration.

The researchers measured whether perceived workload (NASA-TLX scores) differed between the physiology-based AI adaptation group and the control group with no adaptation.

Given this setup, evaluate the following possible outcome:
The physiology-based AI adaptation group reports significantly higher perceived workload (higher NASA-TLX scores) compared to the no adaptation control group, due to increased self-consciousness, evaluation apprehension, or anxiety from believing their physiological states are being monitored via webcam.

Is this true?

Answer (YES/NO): NO